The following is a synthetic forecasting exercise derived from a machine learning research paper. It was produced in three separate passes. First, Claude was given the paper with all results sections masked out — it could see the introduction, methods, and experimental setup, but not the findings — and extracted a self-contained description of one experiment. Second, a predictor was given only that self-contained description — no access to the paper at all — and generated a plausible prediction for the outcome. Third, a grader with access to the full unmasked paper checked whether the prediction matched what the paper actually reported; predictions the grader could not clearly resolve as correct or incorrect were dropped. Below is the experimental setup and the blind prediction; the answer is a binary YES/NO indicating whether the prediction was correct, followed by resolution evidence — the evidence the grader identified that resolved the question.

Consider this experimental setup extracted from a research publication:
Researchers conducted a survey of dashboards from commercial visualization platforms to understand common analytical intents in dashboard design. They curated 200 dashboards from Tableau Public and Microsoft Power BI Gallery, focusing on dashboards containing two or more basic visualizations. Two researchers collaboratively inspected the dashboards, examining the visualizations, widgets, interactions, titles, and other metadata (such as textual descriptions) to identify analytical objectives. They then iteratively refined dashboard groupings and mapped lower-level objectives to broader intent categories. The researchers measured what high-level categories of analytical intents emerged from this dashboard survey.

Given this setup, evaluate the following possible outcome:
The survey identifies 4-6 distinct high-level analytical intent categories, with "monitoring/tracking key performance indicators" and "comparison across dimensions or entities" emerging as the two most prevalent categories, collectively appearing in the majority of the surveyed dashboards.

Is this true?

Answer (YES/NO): NO